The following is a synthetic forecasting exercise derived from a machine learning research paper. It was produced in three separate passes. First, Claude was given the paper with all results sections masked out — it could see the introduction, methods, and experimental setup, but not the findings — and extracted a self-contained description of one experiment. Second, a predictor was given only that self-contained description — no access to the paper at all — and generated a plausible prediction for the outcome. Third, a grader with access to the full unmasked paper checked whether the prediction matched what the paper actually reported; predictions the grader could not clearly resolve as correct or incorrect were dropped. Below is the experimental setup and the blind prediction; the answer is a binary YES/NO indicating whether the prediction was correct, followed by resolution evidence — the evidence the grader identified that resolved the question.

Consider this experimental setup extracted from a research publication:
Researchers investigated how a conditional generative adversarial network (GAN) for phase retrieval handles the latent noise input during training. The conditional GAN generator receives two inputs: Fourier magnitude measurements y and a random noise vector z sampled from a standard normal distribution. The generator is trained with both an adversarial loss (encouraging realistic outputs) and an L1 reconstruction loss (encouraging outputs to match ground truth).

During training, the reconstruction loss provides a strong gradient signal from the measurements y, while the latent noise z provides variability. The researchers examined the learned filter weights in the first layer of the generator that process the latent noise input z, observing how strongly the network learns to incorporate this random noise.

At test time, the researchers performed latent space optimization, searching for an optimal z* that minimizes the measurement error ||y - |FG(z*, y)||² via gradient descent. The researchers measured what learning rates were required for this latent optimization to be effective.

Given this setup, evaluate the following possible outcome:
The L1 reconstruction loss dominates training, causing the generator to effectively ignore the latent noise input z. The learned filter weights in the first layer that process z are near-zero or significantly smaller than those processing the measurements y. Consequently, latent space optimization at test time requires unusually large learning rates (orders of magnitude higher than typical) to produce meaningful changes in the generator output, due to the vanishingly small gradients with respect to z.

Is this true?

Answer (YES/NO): YES